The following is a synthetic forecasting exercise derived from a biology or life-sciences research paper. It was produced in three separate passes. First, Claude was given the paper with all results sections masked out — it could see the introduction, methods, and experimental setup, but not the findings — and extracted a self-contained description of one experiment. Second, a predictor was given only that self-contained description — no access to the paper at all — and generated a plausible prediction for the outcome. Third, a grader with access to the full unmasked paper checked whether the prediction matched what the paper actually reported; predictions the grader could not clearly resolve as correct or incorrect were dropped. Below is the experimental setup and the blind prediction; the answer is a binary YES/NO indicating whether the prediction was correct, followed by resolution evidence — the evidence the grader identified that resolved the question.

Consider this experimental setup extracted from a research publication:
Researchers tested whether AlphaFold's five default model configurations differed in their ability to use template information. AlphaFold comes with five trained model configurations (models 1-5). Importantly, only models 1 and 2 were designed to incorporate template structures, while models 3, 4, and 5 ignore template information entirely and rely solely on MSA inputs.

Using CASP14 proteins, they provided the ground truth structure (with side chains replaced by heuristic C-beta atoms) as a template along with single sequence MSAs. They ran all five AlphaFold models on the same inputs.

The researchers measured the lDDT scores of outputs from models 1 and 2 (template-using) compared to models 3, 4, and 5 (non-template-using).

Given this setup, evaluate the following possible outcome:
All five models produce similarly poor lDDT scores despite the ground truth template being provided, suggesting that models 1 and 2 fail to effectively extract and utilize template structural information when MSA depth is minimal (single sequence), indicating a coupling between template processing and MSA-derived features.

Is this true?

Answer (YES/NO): NO